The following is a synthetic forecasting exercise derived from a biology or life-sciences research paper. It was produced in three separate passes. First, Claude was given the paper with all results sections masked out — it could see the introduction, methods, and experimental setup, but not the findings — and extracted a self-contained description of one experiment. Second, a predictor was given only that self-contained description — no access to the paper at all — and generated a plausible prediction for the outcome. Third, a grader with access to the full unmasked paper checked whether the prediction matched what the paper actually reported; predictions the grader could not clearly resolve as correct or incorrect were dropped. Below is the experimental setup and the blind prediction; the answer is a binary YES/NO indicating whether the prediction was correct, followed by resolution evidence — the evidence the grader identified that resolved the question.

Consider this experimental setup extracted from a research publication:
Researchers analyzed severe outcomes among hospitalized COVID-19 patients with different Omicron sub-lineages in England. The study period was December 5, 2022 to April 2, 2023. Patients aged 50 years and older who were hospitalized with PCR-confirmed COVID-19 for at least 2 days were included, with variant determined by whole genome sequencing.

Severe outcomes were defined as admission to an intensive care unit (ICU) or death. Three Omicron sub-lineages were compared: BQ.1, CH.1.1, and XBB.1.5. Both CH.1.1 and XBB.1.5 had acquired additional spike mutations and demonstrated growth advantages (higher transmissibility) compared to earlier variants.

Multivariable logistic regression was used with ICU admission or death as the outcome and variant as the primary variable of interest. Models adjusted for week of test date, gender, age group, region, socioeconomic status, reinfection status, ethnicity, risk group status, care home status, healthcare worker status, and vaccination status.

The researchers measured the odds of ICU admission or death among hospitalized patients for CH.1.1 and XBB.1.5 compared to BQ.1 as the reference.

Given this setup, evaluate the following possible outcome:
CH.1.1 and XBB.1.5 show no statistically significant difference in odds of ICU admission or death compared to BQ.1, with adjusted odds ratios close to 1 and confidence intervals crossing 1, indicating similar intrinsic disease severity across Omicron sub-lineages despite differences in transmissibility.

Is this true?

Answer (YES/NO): NO